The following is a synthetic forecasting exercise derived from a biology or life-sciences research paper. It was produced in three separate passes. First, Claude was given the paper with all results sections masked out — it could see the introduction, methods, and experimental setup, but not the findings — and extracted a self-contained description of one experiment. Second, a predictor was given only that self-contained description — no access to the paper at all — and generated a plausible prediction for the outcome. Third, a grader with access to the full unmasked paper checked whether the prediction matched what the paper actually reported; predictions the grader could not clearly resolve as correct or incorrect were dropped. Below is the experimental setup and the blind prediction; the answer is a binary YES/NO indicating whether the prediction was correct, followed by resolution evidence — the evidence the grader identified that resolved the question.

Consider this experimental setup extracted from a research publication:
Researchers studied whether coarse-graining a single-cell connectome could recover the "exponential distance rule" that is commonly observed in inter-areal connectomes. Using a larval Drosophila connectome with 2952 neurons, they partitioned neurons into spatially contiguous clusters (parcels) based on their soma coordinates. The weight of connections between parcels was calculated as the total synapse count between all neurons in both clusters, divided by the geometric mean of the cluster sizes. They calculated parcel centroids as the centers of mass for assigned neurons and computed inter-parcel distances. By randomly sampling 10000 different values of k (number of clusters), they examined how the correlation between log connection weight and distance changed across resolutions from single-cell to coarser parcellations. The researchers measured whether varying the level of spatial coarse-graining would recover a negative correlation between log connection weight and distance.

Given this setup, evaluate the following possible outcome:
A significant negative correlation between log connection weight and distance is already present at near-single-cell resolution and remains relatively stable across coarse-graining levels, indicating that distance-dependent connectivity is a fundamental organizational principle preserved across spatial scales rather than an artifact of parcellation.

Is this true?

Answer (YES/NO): NO